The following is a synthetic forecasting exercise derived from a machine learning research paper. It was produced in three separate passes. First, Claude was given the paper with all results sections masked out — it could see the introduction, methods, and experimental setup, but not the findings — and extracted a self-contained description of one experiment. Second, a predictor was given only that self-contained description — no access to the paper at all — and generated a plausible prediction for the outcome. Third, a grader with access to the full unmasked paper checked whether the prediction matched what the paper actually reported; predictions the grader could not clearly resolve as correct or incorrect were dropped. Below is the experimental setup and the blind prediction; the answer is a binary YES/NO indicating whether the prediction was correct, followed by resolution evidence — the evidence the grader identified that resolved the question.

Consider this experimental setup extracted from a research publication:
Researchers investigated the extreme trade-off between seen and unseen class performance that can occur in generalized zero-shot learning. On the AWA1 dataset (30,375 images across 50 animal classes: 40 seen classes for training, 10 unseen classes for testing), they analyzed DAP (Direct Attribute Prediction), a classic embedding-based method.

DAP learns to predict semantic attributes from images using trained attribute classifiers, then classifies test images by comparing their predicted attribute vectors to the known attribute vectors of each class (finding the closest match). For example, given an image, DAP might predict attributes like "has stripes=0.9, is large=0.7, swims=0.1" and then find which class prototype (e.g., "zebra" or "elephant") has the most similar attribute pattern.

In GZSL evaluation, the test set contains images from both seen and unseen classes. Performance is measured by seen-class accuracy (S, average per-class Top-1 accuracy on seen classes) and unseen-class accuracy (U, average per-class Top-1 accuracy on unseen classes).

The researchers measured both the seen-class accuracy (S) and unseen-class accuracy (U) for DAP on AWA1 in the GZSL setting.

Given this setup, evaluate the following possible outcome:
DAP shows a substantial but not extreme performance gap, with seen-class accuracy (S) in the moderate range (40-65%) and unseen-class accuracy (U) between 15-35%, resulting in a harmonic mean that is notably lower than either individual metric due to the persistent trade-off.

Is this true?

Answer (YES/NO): NO